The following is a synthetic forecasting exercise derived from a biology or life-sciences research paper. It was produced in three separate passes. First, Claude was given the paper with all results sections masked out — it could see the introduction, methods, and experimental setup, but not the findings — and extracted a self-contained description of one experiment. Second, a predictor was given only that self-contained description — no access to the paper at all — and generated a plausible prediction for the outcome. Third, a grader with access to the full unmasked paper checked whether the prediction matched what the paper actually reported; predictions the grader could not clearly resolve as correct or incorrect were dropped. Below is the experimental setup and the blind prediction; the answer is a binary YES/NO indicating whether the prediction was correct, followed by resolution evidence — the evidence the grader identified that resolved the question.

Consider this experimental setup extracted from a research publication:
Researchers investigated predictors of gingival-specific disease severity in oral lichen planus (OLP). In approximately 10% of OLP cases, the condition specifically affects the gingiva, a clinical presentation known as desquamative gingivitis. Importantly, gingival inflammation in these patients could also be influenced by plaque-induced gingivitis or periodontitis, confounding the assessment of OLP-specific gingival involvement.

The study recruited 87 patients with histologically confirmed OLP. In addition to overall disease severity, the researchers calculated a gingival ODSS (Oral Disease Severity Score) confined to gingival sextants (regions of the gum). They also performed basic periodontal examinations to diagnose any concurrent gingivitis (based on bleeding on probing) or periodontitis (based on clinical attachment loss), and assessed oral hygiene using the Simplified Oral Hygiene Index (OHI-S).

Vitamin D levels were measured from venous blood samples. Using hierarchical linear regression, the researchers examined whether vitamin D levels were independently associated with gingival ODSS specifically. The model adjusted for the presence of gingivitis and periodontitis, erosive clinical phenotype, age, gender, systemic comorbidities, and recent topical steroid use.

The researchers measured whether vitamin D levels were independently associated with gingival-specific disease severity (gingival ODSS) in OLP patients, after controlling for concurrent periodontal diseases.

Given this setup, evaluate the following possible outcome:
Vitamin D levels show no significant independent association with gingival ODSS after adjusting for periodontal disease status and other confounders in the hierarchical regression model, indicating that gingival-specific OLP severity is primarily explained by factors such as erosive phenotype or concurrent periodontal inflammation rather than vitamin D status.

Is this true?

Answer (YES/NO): NO